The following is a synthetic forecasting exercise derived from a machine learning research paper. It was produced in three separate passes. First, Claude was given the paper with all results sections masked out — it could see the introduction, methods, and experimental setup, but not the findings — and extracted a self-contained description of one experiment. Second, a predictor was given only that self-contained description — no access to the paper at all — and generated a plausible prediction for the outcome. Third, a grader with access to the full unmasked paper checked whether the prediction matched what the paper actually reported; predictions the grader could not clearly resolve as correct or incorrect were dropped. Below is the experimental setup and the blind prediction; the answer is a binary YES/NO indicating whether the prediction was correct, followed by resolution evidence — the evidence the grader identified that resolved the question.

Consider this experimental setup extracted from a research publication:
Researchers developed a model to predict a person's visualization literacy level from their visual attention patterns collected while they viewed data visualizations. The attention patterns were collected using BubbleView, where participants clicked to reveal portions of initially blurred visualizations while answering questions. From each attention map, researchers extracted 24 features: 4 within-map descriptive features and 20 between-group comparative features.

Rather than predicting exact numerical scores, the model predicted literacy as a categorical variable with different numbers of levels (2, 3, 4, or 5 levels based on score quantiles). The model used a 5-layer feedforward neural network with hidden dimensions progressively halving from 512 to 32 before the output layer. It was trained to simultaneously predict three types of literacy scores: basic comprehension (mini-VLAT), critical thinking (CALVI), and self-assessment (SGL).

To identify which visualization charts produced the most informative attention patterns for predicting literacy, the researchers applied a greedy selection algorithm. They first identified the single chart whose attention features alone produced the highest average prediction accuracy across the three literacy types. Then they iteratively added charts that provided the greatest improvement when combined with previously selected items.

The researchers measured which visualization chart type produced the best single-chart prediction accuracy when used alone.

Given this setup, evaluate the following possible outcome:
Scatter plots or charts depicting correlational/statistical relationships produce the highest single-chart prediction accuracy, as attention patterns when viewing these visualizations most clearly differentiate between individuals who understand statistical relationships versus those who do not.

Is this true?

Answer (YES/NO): NO